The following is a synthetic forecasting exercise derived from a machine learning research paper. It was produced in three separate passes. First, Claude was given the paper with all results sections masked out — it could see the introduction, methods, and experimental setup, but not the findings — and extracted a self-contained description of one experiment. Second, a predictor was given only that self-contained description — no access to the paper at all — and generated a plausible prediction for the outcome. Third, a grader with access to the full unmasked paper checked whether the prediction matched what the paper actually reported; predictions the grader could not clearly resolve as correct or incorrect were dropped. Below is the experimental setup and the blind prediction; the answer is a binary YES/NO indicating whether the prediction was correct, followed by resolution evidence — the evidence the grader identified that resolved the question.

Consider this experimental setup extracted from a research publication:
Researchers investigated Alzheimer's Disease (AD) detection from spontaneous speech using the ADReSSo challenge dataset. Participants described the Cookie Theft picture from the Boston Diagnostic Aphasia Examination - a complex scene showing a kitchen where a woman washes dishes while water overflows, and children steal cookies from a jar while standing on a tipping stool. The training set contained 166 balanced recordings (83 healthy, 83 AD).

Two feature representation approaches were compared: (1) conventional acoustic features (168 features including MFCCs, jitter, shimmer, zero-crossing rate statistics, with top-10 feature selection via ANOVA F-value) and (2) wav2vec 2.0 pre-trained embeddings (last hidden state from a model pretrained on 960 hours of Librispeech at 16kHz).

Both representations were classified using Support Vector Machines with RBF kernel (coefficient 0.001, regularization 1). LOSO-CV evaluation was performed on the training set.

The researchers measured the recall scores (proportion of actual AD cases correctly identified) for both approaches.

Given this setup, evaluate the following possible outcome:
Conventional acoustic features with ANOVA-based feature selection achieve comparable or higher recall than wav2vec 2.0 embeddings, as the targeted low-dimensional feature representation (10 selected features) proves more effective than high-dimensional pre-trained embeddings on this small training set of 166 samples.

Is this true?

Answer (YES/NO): NO